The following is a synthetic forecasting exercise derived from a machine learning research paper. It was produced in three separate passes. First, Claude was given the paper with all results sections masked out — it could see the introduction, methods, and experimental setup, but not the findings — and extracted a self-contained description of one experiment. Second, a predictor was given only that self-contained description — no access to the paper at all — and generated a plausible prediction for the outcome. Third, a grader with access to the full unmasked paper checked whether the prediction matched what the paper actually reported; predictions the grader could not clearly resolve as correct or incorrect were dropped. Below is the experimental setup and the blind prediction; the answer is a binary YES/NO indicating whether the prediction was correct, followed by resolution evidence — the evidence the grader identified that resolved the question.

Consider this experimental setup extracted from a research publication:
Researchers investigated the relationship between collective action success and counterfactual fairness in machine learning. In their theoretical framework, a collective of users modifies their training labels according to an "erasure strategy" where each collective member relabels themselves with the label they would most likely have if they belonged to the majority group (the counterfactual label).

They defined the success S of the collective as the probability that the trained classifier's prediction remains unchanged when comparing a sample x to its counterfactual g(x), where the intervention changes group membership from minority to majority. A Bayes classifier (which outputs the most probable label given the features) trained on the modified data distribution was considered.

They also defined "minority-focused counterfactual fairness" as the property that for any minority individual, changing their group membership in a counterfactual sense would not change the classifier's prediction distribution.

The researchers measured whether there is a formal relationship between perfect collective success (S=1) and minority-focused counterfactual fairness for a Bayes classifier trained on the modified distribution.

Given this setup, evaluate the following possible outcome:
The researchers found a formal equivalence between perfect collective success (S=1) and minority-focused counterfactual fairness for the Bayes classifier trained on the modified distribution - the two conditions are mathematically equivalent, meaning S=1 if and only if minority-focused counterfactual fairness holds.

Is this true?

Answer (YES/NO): YES